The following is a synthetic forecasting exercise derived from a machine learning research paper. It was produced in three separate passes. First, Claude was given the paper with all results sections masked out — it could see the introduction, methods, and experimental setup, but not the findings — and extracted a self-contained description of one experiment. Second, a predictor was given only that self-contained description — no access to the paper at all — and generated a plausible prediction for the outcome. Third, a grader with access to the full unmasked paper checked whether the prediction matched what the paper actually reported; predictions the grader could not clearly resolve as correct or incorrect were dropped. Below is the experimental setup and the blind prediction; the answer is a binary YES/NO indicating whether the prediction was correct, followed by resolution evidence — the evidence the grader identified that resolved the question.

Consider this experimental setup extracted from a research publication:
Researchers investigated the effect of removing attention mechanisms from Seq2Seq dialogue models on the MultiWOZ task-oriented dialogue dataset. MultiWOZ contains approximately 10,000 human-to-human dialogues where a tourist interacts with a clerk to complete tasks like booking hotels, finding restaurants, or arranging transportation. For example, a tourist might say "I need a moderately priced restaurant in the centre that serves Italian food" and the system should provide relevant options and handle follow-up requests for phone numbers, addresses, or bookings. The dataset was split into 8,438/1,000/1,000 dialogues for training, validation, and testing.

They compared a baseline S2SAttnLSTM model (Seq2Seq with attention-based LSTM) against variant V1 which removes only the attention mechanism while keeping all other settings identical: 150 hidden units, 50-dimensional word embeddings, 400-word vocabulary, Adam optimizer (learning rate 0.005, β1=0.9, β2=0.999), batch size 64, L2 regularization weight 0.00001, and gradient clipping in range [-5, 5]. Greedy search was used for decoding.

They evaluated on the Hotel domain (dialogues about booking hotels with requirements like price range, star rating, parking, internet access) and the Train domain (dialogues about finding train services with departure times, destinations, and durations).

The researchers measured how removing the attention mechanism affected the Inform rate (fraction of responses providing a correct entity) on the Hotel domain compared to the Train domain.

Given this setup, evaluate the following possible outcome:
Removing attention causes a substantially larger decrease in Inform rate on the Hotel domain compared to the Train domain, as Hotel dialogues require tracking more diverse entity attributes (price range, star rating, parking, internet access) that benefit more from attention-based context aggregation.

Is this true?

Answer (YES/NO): NO